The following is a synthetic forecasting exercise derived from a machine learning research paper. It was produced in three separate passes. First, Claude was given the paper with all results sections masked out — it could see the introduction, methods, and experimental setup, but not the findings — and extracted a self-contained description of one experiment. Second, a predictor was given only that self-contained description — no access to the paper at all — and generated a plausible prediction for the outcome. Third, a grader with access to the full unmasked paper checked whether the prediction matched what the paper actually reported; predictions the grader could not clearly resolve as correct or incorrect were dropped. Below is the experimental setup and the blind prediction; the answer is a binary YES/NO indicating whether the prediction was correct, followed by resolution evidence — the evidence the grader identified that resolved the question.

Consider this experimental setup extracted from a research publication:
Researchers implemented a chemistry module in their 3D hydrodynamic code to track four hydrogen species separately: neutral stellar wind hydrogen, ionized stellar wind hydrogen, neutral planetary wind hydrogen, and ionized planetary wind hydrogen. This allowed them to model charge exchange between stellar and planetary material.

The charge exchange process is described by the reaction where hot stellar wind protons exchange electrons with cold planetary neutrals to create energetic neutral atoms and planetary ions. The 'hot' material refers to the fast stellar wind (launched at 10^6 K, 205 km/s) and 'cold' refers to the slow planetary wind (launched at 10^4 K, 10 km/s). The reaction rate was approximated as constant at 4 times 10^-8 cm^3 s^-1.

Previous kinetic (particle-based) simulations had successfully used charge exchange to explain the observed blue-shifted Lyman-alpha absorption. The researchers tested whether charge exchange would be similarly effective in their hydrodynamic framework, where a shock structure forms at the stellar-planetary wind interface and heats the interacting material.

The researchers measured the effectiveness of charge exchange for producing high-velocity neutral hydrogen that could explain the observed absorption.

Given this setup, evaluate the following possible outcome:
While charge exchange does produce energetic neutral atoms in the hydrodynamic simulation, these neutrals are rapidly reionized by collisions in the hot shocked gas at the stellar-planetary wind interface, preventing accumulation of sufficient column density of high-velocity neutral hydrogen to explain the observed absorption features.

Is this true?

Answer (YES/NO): NO